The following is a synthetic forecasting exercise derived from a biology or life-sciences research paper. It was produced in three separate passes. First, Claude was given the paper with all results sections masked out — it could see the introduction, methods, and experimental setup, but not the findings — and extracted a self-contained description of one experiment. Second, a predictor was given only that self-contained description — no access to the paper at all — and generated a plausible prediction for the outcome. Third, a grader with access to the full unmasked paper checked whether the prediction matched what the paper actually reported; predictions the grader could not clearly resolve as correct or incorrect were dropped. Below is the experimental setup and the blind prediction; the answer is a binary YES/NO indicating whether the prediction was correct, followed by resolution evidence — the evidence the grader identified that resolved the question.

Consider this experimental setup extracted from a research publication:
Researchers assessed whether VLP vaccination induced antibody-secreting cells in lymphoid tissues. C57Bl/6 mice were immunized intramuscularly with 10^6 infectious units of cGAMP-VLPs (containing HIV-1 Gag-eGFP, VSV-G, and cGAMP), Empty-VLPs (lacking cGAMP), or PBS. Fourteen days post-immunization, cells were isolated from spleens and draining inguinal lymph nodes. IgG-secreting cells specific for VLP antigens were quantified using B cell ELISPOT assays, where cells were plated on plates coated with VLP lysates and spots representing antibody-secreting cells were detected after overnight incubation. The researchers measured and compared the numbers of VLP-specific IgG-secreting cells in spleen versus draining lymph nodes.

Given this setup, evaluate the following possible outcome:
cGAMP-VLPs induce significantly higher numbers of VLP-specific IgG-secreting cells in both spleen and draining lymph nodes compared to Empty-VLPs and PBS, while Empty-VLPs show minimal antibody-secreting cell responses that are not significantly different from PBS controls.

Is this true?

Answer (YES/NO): NO